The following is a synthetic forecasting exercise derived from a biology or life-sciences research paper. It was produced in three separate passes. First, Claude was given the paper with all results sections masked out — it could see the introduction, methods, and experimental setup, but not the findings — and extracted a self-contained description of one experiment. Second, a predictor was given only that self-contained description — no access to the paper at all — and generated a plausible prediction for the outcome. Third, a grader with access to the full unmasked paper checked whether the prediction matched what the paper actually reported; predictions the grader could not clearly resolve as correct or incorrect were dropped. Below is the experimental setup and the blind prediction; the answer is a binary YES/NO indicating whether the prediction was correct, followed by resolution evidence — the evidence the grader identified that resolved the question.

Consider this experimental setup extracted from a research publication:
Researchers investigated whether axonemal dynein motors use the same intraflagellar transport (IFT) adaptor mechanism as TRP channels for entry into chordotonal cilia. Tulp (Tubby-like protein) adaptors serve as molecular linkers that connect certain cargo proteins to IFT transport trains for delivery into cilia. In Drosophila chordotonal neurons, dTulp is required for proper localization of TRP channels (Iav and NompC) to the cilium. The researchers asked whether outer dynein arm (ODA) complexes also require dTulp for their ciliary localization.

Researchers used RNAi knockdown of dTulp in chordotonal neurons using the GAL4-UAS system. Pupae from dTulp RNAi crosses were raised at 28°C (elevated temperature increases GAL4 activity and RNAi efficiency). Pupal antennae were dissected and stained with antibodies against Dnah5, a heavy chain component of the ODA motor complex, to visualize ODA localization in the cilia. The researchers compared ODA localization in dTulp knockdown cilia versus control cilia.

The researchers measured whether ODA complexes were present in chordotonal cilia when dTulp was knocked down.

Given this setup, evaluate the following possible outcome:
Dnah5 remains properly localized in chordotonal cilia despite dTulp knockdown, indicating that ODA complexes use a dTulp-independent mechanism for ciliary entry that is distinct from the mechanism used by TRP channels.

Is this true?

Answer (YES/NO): YES